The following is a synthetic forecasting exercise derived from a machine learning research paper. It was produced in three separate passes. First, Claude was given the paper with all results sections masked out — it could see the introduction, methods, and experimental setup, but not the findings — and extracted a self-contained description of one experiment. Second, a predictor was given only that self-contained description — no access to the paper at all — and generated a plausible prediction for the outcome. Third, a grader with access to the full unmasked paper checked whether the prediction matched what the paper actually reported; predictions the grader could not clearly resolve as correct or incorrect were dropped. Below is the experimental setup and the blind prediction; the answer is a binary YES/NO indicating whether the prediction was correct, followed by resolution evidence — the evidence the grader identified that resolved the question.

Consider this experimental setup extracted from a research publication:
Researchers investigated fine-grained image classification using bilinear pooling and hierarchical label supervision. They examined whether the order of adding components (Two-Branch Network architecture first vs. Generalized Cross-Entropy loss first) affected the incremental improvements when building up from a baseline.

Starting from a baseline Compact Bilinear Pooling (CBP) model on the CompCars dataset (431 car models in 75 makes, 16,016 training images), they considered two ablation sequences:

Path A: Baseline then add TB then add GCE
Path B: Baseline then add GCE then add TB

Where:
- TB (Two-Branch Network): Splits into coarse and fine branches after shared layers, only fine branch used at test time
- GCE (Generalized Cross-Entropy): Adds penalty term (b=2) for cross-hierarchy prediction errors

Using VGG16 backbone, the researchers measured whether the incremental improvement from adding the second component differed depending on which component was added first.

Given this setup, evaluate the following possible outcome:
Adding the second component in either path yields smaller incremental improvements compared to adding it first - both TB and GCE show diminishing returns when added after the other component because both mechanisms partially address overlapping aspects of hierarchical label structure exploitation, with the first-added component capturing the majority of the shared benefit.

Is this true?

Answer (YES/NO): NO